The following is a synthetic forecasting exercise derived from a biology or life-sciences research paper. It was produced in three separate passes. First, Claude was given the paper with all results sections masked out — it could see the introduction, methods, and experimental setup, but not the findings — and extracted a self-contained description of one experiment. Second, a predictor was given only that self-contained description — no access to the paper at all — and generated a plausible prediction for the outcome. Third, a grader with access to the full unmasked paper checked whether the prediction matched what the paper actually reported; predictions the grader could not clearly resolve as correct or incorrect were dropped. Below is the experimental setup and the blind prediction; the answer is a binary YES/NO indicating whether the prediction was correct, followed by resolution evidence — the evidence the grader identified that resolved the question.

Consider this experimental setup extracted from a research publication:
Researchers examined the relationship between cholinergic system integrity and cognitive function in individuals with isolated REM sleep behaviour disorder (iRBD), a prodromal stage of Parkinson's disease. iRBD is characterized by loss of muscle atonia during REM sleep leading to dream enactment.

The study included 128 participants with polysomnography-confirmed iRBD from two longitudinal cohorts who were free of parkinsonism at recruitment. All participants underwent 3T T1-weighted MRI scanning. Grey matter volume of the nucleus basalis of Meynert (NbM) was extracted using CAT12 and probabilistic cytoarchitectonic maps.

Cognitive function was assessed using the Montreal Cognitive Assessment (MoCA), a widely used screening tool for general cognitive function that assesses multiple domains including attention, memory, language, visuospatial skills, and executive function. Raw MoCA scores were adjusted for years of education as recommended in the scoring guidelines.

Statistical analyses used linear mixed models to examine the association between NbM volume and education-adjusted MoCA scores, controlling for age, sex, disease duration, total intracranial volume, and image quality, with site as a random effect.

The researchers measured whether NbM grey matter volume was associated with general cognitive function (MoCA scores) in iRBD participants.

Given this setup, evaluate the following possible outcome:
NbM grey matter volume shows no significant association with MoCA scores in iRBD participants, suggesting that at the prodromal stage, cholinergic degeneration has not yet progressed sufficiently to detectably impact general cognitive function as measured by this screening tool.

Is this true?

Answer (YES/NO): YES